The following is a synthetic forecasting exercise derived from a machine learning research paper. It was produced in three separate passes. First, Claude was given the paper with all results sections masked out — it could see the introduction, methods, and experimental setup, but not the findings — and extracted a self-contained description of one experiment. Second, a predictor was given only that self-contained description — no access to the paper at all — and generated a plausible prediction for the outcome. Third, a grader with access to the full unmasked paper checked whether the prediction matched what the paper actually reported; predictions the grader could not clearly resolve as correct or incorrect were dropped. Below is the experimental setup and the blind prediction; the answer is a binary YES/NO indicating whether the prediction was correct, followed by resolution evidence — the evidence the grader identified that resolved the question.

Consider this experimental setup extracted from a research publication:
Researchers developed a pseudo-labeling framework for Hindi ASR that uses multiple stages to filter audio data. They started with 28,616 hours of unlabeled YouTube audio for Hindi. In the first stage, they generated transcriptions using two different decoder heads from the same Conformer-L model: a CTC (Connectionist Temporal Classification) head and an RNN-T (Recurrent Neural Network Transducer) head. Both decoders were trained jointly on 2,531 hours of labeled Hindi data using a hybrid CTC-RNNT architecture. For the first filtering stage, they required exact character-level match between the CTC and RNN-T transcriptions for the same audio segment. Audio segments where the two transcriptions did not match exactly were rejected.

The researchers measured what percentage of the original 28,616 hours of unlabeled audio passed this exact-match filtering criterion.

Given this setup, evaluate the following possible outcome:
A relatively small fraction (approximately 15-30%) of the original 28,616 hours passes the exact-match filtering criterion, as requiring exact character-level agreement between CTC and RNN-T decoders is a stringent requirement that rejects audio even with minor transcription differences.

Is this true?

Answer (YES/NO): YES